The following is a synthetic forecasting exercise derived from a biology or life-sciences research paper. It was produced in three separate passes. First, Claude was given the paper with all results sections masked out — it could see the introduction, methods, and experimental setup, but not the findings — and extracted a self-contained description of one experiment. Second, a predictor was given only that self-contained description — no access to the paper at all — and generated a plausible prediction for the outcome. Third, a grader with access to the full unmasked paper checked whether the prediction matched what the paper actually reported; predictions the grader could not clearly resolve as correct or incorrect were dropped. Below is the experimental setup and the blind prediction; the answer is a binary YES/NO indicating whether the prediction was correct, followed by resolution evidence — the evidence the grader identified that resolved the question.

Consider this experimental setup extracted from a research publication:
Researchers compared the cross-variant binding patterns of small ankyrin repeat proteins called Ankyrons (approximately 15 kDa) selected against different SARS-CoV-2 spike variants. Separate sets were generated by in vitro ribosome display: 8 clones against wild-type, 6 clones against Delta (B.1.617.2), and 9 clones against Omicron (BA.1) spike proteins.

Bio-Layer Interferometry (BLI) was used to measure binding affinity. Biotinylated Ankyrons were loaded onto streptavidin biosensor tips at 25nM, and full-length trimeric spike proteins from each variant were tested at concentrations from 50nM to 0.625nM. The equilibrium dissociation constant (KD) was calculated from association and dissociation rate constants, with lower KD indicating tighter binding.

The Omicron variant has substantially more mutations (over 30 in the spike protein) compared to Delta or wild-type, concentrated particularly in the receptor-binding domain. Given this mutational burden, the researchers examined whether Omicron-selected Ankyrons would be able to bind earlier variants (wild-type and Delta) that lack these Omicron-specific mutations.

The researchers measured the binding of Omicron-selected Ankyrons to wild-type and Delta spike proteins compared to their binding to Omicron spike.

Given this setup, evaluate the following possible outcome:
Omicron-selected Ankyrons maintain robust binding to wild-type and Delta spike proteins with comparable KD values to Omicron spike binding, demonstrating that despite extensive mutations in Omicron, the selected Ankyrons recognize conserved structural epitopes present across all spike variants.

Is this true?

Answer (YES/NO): NO